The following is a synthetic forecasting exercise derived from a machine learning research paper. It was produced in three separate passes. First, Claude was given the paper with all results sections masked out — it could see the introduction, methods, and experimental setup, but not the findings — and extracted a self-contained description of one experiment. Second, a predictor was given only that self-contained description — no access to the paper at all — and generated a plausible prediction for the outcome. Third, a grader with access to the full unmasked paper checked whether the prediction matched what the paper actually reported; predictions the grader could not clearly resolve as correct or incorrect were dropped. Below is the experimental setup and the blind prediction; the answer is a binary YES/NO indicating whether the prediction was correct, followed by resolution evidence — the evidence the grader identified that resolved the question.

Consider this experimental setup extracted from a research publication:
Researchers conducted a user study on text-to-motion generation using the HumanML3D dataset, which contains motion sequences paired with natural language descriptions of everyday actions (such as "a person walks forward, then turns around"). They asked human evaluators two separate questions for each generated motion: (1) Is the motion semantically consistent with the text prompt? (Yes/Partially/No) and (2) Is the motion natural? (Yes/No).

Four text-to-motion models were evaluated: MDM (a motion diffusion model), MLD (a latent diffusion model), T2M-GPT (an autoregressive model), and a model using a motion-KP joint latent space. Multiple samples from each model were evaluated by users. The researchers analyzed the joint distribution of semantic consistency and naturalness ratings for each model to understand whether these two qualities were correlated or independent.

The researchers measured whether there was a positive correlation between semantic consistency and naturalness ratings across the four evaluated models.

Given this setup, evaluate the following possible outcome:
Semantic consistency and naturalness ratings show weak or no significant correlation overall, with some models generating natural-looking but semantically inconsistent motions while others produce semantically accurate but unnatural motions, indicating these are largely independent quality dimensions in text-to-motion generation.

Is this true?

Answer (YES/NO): NO